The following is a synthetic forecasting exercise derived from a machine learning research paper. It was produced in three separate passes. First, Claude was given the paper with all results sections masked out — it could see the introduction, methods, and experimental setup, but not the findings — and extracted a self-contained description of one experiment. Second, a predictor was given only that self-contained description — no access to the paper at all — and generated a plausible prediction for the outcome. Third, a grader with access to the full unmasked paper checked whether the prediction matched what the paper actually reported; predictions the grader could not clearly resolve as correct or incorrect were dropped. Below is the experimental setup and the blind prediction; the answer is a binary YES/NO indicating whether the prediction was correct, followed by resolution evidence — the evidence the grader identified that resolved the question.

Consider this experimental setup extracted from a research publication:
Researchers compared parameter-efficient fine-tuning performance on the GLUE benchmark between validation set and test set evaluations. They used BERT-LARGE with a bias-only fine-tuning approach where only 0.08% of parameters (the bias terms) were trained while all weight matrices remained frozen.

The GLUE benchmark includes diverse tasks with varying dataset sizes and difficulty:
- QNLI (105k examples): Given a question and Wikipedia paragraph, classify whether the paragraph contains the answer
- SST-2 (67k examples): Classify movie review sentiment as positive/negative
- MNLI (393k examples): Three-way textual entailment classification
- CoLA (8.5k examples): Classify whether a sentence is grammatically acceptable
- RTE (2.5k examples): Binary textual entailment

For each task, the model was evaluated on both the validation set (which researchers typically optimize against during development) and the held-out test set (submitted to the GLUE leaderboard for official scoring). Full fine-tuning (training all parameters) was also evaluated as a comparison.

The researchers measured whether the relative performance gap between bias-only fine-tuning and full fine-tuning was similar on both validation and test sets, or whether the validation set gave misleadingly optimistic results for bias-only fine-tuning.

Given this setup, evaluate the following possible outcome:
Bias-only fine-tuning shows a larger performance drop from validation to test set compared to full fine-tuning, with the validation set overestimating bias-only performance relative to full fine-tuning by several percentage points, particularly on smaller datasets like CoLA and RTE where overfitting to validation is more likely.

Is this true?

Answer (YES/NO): NO